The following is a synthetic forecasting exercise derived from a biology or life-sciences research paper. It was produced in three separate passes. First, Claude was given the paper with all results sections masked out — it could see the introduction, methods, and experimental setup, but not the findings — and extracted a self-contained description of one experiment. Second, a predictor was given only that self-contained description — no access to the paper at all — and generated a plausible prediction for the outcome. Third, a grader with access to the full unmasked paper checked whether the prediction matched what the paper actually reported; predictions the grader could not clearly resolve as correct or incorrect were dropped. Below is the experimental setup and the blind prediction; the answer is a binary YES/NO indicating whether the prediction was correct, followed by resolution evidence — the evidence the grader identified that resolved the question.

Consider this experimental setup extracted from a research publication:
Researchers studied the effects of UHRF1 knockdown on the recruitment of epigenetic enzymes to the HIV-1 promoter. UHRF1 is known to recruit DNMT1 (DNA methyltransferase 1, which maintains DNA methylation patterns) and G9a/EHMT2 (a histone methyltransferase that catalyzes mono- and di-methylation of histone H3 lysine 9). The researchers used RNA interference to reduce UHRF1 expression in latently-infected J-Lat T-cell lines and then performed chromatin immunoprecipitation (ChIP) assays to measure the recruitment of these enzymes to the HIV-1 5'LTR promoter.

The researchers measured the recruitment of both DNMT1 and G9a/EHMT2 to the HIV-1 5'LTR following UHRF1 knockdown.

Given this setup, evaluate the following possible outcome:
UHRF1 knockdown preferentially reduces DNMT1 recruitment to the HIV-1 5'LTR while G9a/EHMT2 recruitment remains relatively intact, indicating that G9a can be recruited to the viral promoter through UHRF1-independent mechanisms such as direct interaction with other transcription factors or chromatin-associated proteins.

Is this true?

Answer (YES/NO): NO